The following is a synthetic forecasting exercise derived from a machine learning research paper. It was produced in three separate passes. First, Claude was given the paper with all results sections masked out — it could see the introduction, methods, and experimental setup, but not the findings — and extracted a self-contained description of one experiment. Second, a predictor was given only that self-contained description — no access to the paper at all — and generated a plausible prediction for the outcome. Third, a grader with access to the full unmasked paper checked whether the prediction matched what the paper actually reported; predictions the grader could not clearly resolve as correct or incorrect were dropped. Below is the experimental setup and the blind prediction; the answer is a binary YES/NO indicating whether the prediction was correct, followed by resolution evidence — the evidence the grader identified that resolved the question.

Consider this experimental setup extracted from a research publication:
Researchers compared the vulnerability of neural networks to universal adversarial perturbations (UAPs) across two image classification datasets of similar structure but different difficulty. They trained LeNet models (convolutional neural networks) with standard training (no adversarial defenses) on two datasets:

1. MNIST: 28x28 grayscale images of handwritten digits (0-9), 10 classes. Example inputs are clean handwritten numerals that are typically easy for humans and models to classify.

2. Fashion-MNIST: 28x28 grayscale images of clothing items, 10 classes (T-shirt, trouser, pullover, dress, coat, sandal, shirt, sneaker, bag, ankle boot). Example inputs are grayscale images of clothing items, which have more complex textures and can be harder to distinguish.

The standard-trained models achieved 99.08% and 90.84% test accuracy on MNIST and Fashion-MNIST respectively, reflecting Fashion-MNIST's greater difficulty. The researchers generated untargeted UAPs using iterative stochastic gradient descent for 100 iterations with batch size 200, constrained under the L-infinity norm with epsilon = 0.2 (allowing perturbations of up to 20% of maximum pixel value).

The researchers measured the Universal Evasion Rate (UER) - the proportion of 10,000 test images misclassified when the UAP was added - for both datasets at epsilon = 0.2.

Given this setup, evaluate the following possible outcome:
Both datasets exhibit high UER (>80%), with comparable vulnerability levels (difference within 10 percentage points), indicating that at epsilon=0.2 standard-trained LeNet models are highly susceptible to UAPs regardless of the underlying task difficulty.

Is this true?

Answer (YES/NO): YES